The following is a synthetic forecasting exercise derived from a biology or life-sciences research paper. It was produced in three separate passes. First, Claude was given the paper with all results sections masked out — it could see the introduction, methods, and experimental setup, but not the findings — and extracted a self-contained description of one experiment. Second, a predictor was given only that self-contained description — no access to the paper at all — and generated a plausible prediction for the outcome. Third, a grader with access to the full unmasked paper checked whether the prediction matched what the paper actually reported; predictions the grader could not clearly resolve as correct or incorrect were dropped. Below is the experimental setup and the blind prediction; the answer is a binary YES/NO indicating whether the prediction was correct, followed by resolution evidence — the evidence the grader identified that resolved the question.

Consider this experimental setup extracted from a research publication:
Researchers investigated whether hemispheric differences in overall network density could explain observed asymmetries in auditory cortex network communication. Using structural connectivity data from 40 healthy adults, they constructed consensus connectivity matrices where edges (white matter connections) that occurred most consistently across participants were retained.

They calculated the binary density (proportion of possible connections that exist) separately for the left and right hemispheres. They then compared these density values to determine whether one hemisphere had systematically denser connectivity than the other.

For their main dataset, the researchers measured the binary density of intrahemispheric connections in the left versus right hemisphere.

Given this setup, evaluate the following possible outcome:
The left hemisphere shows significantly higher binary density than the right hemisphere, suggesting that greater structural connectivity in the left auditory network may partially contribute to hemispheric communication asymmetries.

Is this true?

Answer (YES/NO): NO